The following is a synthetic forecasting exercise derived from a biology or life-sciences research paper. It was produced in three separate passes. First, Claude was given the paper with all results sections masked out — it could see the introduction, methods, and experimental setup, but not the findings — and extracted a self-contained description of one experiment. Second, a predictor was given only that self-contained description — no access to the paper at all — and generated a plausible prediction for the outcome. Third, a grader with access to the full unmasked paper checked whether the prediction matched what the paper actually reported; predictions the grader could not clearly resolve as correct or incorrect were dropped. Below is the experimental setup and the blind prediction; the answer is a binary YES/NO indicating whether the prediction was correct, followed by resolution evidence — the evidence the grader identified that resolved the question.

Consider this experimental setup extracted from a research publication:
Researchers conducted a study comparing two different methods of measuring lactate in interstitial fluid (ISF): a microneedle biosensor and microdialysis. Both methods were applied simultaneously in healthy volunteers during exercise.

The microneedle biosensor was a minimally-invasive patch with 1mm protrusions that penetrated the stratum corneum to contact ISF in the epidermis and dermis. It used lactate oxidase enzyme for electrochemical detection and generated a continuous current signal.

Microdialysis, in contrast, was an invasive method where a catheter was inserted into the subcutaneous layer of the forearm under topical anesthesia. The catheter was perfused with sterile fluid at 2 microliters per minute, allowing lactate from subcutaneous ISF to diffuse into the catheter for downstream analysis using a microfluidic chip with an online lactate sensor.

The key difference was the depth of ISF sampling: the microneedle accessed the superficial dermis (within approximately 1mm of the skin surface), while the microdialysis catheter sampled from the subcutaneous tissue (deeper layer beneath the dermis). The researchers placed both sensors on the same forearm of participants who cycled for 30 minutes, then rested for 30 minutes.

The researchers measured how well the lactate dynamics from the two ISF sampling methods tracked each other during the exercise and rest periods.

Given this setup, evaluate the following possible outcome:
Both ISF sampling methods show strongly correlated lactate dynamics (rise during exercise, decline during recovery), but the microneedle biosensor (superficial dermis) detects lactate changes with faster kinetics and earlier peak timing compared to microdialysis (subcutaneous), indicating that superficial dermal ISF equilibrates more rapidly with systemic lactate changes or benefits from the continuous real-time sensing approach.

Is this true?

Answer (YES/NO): NO